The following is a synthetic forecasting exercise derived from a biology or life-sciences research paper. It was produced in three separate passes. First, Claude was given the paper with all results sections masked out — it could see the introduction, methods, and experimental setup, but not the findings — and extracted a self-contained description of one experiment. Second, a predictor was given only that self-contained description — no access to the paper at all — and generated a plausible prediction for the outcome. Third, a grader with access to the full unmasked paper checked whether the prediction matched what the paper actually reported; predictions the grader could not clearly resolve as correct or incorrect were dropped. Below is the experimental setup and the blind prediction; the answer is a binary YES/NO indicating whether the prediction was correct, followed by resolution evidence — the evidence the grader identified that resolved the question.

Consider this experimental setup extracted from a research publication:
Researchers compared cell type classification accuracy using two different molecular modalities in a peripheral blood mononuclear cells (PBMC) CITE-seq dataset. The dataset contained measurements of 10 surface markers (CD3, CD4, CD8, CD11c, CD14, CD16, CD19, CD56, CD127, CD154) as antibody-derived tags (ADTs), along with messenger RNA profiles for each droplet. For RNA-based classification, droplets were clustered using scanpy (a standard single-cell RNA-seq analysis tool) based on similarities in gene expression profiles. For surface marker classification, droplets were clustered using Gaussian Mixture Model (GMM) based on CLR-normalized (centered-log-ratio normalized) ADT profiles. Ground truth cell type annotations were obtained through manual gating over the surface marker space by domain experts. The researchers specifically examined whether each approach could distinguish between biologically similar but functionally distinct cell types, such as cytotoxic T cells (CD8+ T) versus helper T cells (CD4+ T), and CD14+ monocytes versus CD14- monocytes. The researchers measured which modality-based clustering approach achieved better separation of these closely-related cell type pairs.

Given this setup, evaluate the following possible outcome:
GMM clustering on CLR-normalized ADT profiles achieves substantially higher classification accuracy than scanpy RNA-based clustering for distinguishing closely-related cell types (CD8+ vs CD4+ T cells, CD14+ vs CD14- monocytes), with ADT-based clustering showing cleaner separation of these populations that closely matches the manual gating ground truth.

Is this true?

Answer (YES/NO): NO